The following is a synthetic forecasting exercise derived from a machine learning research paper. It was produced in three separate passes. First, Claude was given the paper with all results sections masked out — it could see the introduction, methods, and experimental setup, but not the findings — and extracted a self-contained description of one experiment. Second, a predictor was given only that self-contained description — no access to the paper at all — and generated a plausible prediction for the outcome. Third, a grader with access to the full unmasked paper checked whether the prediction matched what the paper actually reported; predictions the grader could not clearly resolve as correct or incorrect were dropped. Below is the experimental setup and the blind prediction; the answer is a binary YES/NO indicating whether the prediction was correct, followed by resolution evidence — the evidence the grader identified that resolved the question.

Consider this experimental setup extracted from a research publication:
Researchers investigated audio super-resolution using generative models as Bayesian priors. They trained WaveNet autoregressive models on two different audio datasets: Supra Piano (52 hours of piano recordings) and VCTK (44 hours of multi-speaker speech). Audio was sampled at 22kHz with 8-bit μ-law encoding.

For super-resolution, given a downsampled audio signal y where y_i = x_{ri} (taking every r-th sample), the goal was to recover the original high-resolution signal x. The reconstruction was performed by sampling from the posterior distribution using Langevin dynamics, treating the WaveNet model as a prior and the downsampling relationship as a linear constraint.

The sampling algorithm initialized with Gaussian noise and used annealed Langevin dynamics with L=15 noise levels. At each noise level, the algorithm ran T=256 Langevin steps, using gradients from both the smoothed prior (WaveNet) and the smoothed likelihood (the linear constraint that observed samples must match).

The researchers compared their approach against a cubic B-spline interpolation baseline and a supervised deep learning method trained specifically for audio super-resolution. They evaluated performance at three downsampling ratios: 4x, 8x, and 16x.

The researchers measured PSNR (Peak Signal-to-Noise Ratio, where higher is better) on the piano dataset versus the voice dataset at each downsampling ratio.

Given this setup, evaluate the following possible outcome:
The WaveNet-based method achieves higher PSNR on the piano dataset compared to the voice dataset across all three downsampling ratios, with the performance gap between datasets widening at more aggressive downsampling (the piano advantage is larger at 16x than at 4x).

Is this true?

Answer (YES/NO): NO